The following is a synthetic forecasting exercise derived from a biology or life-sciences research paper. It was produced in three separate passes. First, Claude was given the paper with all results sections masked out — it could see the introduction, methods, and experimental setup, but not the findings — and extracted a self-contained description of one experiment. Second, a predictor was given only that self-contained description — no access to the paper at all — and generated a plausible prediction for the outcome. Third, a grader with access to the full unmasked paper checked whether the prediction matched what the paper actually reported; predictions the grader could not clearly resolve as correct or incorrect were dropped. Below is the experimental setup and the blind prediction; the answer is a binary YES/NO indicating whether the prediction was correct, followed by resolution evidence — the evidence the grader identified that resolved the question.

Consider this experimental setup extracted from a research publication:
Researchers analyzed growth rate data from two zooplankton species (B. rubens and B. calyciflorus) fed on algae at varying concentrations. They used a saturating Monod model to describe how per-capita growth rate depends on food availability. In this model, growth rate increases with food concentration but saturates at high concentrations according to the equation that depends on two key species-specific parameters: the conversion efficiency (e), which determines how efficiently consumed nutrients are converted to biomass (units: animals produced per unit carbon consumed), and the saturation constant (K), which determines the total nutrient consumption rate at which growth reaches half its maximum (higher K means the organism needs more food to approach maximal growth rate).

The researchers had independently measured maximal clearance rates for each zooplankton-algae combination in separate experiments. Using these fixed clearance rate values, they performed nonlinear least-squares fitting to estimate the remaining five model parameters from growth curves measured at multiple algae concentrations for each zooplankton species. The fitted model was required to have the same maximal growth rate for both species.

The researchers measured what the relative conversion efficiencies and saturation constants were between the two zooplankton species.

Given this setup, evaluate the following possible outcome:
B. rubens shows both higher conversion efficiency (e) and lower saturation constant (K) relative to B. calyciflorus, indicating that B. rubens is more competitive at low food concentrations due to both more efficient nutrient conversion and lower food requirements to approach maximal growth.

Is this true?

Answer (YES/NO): NO